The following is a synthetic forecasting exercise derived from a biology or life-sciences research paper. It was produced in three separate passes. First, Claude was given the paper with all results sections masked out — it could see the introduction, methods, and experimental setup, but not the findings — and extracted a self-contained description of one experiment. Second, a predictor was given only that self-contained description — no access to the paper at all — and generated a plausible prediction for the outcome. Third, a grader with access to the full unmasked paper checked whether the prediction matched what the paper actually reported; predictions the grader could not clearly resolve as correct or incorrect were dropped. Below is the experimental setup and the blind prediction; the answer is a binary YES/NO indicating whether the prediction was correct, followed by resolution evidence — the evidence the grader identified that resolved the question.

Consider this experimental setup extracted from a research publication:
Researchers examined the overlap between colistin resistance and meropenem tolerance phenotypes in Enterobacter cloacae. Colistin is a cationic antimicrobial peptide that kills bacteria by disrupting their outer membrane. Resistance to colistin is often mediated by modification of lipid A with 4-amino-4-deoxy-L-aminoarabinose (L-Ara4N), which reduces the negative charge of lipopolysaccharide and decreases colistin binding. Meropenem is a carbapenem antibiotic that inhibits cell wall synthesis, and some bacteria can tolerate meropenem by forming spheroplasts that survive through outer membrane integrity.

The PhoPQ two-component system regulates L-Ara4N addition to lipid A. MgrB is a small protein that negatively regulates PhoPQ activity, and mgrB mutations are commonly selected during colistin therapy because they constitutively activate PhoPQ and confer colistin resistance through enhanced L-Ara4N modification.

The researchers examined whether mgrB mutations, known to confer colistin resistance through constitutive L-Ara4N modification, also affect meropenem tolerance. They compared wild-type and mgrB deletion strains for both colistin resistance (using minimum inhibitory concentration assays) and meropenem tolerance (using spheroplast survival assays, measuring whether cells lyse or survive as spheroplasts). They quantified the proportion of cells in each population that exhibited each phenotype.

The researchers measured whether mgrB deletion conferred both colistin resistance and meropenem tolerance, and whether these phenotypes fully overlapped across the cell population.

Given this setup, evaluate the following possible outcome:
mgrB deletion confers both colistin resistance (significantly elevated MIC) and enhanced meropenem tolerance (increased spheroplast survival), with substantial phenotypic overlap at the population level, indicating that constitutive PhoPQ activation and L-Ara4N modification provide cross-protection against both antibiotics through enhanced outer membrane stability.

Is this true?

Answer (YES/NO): NO